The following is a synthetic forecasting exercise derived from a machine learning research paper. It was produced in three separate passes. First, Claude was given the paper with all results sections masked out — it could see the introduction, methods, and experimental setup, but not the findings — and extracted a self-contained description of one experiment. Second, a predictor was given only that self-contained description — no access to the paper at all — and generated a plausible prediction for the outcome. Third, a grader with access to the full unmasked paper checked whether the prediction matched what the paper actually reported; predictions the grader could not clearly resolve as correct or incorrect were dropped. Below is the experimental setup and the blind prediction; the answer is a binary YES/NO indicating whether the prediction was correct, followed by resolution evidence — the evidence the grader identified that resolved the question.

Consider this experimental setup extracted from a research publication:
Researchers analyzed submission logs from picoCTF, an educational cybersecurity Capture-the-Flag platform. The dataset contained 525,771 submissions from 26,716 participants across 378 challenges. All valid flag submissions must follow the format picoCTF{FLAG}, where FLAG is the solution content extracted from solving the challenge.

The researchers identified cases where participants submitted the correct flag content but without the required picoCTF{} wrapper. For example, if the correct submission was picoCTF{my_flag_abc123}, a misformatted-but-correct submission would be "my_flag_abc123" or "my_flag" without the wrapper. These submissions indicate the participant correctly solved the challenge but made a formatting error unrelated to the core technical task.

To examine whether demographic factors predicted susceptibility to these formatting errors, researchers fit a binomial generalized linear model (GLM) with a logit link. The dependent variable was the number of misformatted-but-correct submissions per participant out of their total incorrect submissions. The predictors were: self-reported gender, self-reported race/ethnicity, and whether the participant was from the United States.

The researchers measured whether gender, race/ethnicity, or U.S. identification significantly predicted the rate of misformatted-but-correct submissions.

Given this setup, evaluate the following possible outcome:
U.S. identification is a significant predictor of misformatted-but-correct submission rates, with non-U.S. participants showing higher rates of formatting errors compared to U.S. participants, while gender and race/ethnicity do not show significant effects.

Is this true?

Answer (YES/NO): NO